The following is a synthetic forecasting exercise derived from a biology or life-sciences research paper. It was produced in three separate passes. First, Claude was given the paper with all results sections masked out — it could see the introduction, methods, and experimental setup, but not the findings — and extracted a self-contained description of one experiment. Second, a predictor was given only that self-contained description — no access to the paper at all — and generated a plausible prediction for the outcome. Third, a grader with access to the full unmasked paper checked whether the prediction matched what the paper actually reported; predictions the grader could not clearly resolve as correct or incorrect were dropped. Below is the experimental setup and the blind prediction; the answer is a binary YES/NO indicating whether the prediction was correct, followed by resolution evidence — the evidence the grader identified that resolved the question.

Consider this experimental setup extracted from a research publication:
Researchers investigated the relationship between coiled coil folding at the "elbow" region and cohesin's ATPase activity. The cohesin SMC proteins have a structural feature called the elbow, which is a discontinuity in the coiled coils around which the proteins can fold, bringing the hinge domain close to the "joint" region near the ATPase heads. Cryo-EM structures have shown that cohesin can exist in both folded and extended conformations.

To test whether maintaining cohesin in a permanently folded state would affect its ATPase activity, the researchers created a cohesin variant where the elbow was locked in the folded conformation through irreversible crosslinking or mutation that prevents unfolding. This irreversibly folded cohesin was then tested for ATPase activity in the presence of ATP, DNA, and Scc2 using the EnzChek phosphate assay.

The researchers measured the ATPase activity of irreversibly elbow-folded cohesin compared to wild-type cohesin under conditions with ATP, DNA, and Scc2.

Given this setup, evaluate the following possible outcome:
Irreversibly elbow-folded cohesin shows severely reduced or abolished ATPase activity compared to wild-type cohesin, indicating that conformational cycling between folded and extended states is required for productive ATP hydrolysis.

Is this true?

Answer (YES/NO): NO